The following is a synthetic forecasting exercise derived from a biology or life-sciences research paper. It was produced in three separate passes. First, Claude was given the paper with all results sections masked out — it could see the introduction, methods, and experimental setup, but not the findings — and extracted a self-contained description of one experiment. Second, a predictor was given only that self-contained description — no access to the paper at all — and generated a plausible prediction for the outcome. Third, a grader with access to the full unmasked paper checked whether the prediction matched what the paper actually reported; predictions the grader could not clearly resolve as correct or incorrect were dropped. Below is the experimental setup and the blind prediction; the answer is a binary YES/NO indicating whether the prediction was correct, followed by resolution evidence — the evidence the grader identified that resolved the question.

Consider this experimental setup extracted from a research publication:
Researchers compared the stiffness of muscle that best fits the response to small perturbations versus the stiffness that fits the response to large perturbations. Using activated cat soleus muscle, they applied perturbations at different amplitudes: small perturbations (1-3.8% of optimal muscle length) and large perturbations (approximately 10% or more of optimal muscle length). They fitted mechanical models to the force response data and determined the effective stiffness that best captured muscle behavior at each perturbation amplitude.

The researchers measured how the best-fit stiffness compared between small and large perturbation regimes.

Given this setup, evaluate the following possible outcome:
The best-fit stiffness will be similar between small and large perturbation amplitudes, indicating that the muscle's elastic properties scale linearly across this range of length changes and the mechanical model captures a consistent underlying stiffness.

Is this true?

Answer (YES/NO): NO